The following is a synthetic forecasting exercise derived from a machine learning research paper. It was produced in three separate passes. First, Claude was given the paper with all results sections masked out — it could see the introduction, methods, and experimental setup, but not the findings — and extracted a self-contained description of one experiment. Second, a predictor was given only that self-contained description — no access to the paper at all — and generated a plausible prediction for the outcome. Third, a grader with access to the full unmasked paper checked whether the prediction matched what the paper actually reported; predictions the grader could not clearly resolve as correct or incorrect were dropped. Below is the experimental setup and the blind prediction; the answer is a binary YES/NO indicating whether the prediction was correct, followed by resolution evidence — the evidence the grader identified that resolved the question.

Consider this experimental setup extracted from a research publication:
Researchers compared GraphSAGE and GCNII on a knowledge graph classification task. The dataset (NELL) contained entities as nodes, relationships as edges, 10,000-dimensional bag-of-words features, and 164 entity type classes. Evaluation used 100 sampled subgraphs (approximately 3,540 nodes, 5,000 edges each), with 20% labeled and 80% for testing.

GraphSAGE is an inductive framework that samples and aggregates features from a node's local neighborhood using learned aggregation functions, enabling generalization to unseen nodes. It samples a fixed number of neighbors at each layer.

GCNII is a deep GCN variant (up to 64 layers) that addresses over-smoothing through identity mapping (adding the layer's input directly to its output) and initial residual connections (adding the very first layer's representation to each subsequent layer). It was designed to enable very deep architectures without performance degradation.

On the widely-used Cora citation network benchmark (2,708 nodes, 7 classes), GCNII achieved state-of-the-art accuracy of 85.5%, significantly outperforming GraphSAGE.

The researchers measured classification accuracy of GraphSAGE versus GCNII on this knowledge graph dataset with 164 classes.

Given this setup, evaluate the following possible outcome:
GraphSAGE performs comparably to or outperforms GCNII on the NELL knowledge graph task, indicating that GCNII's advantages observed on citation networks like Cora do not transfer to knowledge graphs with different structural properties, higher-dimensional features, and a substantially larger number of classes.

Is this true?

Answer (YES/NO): YES